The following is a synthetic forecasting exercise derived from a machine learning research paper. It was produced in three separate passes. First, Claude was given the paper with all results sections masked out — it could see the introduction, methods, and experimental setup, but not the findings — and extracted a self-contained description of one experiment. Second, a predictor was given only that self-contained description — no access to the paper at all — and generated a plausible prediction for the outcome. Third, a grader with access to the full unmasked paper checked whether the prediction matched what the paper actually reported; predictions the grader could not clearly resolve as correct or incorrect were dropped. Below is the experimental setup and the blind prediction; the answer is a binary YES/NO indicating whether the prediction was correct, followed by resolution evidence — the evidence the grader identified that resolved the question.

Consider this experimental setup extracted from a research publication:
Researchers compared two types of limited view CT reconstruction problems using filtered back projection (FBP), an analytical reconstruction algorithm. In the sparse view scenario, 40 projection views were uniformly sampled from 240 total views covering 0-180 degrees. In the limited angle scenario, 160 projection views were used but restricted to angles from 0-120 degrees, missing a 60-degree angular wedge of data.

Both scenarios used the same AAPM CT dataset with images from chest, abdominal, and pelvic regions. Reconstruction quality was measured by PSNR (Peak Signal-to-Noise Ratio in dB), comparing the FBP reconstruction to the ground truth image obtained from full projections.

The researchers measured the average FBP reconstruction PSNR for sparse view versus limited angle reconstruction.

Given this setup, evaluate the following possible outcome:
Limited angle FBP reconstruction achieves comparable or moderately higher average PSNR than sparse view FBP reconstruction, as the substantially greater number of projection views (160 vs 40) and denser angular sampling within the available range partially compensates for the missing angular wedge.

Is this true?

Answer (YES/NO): NO